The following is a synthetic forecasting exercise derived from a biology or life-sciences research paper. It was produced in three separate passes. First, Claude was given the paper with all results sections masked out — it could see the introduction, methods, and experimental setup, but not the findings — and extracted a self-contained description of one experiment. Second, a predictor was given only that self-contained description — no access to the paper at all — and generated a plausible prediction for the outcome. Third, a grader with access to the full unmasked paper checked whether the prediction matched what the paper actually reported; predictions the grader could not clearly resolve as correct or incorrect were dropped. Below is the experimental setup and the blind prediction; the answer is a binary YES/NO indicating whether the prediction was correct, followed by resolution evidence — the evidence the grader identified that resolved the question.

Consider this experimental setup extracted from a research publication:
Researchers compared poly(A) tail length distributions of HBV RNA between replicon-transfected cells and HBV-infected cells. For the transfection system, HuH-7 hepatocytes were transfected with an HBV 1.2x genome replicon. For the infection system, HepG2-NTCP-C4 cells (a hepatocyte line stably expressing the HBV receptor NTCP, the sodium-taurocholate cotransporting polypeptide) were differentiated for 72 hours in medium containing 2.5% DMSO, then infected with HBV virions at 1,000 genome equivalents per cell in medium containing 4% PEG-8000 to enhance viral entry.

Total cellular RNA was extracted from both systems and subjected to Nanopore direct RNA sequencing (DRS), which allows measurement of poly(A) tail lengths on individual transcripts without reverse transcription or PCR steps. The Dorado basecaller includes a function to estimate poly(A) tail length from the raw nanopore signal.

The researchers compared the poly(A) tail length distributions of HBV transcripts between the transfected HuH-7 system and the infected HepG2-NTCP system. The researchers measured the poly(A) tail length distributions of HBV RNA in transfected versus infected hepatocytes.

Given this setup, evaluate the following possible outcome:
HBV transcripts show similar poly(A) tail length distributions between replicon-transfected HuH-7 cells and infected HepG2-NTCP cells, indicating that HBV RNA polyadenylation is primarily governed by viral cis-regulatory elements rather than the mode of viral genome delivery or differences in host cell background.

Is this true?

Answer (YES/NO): NO